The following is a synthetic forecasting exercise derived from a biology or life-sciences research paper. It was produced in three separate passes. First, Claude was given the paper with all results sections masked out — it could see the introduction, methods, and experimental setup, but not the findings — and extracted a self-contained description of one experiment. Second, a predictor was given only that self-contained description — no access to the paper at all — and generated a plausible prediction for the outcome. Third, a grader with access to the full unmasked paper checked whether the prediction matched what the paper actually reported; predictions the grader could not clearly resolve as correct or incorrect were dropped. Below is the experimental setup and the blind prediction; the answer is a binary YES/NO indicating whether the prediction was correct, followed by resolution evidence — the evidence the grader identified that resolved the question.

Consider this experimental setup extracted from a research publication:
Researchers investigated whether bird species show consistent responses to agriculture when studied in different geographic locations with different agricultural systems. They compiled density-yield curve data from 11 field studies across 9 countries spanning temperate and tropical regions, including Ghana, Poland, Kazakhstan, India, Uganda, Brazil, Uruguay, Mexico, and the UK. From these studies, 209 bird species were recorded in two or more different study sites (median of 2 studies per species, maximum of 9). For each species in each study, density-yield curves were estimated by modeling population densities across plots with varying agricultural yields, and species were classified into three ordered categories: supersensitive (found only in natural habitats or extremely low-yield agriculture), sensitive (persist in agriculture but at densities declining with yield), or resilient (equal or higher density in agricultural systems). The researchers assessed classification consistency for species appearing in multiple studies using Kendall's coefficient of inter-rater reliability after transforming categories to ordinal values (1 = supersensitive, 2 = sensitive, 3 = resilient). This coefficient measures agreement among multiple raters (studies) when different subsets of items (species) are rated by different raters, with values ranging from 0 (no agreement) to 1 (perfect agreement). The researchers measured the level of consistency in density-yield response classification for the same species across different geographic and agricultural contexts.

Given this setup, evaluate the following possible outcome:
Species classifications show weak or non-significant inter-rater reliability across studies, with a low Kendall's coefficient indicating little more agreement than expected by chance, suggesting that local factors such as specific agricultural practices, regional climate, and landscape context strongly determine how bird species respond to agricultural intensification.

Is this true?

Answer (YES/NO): NO